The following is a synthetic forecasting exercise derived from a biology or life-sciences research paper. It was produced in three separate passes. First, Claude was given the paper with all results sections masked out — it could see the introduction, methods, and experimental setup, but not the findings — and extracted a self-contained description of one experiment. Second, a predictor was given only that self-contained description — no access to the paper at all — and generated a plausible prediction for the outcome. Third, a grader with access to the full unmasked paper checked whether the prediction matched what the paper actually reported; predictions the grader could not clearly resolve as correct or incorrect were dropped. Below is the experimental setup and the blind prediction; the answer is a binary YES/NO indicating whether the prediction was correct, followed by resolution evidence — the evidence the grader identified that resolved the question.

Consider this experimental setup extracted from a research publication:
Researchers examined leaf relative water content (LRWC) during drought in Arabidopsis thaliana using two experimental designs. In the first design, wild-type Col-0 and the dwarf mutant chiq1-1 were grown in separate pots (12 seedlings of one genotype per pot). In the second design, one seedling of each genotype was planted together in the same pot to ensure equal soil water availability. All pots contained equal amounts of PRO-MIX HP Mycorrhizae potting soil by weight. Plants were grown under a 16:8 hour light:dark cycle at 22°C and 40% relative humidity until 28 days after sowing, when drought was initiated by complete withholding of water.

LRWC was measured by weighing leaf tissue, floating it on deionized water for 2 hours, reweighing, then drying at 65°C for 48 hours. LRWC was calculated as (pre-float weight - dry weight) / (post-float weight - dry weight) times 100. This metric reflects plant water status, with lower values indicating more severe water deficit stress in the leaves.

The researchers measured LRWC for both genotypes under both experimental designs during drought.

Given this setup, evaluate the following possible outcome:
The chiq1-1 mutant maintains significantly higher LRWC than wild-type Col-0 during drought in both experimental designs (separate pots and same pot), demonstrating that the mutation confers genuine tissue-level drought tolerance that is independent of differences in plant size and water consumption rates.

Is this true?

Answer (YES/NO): NO